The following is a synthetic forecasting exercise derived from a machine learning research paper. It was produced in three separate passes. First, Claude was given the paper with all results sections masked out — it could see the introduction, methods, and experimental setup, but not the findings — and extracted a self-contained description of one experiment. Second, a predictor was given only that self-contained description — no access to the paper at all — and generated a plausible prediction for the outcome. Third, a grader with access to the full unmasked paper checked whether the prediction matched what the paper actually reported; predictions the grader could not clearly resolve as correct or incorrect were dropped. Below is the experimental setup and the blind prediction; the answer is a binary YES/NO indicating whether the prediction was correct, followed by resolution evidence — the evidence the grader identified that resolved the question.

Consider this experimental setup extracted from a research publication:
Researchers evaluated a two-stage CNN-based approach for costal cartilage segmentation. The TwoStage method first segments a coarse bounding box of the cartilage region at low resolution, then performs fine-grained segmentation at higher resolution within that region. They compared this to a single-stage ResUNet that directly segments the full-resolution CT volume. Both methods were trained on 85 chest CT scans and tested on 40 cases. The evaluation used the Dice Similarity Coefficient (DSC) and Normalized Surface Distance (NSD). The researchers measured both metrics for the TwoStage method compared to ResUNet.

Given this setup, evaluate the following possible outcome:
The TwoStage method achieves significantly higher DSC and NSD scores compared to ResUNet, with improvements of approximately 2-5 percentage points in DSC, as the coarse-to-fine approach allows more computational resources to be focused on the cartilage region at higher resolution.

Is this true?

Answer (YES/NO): NO